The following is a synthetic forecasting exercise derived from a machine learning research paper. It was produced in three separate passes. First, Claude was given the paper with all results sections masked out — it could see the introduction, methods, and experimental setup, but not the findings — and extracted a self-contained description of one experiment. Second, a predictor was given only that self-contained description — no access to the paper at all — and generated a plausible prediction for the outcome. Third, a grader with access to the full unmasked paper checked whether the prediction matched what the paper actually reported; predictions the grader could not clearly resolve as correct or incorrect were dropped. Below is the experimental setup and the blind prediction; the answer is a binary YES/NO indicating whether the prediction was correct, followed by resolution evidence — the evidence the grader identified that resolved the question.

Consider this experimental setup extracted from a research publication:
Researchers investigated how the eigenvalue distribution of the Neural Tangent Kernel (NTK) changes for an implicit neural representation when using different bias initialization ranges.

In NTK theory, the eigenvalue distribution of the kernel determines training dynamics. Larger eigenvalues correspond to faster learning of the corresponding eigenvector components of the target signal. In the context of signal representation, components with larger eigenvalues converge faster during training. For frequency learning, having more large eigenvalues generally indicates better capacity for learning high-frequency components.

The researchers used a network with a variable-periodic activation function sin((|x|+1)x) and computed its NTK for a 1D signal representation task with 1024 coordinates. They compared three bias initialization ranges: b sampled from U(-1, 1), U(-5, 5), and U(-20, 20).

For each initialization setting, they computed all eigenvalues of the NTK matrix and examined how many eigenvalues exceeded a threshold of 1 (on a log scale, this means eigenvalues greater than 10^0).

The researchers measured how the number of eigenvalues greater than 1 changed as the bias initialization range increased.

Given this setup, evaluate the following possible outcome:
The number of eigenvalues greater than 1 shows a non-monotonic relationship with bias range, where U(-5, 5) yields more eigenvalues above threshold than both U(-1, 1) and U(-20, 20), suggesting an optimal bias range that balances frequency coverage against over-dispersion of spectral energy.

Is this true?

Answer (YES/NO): NO